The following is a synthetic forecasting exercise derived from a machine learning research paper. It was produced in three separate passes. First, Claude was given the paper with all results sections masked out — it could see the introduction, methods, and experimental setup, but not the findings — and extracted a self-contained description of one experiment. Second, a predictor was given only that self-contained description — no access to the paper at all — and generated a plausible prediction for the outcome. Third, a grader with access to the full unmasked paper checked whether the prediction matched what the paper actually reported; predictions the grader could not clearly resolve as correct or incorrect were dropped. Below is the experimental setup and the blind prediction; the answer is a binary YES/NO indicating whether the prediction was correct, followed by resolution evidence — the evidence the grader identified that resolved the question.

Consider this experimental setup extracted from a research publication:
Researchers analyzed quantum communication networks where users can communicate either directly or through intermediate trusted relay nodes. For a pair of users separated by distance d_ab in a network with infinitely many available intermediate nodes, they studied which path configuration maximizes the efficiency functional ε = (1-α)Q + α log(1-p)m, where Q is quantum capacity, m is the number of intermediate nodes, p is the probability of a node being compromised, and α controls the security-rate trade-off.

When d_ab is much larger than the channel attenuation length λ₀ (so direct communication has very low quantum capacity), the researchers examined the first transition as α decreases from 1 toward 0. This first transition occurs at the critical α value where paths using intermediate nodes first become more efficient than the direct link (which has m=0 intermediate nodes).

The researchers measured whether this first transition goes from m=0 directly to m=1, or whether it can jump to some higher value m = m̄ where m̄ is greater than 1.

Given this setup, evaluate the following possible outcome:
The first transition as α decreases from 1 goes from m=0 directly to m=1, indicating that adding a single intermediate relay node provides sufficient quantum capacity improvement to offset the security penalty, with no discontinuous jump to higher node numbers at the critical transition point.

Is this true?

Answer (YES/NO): NO